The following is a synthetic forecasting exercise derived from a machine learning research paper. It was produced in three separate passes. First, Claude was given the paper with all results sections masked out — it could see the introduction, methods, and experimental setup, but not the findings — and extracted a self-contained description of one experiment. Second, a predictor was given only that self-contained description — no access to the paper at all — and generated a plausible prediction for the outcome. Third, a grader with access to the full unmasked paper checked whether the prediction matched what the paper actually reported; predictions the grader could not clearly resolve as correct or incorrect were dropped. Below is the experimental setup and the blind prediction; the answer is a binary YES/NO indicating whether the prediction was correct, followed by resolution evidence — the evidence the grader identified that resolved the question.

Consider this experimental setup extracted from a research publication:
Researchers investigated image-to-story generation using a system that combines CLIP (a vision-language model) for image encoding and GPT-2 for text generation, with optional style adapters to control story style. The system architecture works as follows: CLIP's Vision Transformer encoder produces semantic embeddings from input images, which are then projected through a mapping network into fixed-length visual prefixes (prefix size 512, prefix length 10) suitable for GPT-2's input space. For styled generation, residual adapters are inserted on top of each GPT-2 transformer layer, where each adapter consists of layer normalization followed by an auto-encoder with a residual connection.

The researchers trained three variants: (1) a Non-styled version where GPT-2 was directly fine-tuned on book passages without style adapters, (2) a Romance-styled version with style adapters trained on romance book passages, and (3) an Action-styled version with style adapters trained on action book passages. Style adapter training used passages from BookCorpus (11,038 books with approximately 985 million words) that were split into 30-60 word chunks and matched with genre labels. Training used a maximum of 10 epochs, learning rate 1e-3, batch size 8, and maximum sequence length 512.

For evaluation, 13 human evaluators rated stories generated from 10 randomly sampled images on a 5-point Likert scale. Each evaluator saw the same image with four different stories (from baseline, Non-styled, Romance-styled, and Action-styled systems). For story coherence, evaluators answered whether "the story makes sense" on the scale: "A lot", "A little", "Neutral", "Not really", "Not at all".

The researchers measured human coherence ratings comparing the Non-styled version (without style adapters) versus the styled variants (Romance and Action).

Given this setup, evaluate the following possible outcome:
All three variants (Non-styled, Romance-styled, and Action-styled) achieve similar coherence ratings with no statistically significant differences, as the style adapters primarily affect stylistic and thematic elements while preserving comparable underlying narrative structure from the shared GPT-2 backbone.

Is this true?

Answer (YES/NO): NO